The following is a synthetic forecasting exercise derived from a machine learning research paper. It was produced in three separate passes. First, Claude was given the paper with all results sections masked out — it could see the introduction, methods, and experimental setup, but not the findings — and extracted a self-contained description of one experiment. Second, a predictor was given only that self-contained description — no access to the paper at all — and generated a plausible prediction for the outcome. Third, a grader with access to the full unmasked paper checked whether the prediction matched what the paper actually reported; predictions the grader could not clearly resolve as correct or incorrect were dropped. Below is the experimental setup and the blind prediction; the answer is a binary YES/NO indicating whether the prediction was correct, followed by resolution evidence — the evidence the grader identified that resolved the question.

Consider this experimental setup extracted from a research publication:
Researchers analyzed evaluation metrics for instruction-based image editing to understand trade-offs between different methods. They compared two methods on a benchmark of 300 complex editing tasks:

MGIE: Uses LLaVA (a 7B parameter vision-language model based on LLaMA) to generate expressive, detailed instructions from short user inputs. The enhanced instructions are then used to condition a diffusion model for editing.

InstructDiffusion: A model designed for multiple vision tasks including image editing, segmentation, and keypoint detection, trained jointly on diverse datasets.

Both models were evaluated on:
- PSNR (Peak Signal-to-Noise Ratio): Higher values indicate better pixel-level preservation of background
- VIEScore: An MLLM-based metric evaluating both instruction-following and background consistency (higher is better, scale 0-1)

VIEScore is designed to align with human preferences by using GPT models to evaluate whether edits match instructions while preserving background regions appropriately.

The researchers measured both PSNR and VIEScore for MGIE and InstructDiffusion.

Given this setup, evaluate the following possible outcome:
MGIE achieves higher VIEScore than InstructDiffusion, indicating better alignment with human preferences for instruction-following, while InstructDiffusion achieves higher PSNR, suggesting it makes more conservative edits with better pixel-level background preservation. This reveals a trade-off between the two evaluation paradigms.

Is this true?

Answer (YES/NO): NO